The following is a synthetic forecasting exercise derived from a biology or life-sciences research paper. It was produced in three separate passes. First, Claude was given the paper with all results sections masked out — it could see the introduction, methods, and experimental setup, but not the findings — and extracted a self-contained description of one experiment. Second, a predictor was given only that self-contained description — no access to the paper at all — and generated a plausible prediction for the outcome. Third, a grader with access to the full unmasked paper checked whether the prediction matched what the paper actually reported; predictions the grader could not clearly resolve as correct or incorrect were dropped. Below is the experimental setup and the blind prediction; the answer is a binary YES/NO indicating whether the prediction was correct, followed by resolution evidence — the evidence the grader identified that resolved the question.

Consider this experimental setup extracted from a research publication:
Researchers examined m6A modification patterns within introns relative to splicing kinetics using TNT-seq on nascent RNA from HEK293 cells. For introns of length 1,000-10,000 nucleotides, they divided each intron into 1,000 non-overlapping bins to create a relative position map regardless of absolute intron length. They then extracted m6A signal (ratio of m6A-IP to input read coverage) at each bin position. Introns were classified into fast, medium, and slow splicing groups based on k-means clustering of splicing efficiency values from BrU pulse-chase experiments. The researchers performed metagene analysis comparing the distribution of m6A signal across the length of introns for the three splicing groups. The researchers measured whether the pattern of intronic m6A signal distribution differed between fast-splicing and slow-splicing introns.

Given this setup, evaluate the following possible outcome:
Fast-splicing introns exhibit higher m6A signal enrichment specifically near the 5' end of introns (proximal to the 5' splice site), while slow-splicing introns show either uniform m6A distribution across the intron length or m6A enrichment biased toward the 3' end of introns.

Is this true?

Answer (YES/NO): NO